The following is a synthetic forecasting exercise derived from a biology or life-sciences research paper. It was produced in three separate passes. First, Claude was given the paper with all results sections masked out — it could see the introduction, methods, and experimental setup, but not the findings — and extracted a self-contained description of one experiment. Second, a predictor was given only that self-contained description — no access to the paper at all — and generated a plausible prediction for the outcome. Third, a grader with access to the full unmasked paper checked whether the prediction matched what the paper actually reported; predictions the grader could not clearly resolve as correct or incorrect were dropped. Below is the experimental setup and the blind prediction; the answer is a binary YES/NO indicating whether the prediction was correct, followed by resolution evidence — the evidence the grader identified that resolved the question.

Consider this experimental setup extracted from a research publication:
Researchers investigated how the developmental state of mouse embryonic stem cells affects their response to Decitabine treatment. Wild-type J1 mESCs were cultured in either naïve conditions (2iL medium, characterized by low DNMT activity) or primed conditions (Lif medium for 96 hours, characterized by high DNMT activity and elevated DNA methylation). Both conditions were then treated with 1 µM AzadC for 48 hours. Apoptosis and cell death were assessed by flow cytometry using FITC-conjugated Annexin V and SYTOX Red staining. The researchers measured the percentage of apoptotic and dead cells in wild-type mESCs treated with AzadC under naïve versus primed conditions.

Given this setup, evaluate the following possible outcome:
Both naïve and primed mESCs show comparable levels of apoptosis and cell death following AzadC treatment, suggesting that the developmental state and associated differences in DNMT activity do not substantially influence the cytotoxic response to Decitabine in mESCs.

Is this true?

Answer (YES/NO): NO